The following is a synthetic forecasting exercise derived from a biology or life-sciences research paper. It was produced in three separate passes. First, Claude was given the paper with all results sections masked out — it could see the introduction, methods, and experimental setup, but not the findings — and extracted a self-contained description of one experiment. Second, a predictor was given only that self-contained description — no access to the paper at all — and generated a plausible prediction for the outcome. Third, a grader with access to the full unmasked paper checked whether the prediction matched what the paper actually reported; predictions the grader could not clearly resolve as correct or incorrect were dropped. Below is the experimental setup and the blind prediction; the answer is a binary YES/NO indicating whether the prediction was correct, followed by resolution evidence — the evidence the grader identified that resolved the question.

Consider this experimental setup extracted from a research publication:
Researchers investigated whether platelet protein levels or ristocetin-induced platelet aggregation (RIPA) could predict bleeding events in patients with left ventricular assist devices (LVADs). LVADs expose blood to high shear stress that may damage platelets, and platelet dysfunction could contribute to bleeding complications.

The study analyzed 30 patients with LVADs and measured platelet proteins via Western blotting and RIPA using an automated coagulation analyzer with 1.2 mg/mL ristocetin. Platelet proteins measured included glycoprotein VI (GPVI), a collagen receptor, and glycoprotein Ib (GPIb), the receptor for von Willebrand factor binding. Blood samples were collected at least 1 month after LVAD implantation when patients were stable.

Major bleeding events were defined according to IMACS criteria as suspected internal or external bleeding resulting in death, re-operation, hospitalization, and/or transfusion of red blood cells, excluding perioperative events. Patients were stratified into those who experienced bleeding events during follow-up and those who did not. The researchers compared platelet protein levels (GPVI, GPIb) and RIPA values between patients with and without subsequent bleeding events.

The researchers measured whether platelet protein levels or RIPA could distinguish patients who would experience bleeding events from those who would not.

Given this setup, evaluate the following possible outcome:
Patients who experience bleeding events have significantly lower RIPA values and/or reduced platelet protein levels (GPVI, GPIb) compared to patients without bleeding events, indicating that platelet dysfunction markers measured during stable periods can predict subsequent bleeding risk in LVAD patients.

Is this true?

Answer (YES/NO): YES